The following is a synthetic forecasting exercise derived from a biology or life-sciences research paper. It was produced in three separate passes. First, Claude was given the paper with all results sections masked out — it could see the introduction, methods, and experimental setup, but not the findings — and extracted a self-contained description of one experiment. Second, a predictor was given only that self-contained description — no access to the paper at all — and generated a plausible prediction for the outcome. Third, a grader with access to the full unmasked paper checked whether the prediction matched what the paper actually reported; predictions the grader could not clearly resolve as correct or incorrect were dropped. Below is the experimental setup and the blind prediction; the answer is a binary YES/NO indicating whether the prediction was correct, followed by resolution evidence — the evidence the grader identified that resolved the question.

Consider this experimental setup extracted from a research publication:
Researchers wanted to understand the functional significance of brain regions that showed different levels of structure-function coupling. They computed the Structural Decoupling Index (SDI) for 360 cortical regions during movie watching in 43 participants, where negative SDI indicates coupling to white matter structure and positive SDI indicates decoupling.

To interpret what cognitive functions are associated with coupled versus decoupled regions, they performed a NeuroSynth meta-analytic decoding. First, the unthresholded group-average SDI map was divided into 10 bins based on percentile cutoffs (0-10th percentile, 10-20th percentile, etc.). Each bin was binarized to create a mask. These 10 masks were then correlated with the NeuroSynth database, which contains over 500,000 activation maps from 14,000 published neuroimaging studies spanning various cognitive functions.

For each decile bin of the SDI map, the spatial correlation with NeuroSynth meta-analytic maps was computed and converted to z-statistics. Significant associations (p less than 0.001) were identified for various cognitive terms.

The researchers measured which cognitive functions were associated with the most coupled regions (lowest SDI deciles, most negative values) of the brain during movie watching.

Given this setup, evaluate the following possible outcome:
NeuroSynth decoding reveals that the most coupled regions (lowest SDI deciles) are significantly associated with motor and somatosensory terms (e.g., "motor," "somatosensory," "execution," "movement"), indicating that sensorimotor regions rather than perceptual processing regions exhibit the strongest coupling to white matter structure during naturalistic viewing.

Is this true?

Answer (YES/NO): NO